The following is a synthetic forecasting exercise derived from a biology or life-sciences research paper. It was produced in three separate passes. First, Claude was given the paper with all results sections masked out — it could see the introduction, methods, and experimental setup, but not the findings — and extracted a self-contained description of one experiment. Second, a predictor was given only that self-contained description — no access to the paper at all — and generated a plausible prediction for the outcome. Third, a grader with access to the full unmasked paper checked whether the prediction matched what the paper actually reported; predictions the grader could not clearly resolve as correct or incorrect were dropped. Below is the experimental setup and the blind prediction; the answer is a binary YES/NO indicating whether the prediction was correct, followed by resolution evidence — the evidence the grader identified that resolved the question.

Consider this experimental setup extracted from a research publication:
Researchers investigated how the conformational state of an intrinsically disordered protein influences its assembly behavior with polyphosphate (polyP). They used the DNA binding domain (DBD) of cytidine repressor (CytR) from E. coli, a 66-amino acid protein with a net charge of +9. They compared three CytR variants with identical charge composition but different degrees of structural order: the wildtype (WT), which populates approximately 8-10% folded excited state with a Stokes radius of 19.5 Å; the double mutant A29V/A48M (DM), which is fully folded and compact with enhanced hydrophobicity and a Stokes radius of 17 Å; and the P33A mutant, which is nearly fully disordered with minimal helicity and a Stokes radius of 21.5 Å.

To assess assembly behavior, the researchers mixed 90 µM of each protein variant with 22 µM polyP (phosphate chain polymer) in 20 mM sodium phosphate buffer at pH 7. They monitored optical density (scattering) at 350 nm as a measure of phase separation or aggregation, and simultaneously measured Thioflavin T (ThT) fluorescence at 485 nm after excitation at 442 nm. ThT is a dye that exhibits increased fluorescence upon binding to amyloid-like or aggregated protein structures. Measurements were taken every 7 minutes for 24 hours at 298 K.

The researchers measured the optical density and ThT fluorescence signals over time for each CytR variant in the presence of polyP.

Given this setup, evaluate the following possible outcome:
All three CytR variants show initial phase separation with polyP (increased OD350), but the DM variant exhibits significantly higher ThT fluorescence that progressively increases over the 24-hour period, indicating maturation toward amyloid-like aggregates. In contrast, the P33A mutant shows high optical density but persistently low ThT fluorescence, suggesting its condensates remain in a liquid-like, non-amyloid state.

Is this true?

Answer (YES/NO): NO